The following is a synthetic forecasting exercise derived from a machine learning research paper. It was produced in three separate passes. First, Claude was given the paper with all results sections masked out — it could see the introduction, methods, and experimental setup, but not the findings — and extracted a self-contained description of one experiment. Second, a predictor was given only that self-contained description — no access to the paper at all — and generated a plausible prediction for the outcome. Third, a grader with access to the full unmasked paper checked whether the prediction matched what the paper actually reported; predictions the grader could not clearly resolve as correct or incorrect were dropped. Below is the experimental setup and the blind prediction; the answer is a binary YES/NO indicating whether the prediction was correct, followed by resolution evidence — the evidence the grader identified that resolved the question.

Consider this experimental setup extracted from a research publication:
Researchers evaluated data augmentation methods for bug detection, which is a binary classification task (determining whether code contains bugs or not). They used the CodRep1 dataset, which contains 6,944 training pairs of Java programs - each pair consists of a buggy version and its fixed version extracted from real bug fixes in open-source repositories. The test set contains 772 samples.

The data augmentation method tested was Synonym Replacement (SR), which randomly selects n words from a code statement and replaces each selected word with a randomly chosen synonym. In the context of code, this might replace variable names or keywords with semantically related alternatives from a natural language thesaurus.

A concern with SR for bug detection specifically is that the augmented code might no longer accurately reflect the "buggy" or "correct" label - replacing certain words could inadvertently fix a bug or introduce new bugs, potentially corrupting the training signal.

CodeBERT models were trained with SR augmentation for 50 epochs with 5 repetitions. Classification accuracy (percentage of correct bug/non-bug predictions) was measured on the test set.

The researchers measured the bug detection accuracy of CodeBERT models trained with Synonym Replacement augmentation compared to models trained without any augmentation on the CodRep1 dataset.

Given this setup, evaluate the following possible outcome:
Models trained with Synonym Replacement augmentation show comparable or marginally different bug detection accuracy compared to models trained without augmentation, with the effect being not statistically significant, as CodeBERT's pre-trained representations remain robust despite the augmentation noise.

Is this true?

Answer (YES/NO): YES